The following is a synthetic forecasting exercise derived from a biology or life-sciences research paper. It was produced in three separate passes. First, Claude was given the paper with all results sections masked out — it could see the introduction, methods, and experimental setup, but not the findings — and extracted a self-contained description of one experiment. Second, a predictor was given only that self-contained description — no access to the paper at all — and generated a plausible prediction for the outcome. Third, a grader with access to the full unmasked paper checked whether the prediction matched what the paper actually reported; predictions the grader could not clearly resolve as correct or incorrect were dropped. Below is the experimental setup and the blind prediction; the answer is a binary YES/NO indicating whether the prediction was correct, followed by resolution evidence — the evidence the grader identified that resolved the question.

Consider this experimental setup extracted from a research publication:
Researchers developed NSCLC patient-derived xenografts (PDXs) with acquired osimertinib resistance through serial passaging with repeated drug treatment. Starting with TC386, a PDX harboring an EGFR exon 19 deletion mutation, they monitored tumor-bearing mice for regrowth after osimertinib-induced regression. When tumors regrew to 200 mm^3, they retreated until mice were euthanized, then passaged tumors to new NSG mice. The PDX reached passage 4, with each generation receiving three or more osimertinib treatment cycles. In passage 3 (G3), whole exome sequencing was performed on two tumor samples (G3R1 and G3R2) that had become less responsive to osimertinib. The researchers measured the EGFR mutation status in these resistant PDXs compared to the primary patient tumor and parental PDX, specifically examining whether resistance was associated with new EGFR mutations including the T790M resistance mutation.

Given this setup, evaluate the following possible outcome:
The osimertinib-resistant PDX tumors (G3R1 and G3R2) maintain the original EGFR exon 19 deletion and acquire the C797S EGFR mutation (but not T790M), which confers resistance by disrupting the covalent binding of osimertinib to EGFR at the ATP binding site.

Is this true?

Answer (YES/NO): NO